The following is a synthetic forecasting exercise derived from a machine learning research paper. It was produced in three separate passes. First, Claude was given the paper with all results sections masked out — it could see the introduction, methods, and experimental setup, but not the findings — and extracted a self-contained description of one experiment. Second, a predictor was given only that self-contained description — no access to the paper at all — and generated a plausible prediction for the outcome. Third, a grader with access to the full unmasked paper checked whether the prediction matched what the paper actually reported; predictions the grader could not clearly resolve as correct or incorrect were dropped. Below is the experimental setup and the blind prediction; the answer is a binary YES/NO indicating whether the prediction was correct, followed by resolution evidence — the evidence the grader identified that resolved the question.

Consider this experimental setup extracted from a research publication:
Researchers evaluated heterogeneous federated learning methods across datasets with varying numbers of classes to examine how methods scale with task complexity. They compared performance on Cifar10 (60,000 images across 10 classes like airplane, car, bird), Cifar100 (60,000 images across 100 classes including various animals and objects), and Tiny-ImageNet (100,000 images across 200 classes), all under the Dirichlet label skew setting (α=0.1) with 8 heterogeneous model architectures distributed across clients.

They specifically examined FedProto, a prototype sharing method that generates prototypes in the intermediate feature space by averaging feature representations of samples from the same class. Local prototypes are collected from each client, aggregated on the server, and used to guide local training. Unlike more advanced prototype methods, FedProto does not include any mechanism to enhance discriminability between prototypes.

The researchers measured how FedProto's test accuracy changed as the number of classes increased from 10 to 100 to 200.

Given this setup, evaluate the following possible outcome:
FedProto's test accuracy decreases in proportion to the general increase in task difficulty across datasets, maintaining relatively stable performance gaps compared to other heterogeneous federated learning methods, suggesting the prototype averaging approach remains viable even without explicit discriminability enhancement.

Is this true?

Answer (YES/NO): NO